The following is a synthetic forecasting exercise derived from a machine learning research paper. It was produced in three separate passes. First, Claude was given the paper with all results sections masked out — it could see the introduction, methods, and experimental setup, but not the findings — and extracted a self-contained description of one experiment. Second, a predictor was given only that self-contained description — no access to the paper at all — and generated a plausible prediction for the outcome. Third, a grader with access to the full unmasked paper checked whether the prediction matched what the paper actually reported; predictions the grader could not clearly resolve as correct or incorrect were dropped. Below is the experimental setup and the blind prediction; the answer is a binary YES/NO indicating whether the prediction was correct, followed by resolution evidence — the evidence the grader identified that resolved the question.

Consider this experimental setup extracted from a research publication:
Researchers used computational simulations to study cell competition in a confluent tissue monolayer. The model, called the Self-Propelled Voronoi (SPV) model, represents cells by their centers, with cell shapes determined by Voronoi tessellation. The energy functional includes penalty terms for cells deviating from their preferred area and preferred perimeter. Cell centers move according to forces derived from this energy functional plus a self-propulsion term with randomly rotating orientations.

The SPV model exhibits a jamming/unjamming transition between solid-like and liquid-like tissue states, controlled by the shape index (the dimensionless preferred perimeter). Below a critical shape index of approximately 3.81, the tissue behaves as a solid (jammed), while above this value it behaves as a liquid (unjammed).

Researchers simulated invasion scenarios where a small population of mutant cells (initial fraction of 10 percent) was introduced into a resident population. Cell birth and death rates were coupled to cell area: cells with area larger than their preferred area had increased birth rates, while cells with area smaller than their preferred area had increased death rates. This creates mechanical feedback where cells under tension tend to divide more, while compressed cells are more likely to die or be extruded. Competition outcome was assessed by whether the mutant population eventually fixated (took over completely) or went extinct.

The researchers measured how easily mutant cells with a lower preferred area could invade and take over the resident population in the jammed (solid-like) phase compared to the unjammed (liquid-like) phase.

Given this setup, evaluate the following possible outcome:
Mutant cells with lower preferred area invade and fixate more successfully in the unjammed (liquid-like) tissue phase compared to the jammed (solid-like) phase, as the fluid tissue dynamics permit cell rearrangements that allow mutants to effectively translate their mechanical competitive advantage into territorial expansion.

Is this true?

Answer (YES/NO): NO